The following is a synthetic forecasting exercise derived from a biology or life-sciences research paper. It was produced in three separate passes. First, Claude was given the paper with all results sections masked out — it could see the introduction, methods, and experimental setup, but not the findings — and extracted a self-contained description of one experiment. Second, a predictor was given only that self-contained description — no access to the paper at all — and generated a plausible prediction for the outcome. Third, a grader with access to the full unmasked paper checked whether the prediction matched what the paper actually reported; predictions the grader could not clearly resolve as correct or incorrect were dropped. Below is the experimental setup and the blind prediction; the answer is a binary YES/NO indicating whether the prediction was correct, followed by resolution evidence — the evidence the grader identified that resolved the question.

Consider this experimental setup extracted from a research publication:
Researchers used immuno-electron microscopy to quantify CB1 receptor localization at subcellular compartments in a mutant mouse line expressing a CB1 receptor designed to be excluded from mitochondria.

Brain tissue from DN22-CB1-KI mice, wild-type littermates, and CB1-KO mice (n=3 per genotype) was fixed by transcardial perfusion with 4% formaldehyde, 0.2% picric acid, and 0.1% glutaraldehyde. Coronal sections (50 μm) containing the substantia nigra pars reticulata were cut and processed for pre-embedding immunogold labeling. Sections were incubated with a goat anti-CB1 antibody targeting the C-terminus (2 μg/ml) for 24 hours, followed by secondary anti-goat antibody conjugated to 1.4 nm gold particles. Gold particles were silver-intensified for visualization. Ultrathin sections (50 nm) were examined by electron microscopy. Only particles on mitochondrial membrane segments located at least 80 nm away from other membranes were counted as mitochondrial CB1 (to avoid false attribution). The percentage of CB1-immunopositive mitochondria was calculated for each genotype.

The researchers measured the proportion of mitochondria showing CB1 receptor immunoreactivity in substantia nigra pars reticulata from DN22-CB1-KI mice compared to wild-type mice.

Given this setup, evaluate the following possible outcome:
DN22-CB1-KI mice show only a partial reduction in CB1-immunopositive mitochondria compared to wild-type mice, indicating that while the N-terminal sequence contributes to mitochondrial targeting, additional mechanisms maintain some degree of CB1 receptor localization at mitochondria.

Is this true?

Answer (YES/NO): NO